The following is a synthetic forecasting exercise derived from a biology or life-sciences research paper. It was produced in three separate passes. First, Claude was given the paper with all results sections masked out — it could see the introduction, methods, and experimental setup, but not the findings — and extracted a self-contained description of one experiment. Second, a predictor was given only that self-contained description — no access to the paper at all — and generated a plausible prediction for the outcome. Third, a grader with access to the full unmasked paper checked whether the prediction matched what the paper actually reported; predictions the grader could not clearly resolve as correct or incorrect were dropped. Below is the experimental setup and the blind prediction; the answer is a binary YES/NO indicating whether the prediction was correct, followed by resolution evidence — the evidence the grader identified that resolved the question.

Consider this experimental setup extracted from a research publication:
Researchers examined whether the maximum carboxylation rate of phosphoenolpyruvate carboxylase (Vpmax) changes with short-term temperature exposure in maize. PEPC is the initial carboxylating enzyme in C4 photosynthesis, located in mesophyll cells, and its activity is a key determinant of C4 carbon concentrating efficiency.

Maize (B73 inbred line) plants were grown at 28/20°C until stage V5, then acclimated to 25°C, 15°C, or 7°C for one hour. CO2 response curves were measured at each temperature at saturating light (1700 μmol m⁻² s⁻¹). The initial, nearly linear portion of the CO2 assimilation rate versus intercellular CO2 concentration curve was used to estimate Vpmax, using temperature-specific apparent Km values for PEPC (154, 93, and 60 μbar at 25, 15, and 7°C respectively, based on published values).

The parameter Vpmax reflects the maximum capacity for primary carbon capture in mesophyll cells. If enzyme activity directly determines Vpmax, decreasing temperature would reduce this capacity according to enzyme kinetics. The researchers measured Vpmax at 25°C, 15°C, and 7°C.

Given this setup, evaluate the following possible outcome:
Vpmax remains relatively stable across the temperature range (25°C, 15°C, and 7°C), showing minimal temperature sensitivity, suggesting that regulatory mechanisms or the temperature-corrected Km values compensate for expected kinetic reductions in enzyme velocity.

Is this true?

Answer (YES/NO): NO